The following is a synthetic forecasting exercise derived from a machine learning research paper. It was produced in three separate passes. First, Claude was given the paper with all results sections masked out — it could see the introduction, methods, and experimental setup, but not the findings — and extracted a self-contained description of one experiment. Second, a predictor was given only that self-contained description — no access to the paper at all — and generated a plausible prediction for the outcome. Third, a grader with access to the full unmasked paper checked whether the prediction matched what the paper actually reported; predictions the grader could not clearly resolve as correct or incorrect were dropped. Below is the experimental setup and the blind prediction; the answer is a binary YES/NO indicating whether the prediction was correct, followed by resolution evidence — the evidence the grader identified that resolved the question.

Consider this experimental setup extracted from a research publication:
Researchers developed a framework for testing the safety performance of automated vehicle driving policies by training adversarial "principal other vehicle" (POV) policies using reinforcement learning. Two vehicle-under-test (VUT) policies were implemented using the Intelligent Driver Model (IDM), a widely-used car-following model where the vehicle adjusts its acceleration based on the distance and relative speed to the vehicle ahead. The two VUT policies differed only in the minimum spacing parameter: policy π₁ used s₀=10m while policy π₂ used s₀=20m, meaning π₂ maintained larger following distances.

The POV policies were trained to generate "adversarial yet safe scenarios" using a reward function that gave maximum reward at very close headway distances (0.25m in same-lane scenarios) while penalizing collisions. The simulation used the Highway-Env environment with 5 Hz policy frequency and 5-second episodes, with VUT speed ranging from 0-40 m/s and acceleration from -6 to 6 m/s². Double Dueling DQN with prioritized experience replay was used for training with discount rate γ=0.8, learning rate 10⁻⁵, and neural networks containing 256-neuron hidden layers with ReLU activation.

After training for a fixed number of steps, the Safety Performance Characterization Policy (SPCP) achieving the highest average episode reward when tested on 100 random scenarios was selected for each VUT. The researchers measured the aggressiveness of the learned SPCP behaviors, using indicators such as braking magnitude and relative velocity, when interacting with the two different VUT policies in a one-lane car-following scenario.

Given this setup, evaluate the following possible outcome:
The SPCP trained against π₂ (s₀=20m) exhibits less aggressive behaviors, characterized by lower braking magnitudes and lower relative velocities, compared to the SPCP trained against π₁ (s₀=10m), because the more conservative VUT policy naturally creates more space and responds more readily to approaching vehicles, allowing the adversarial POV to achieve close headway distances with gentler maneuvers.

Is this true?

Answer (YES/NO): NO